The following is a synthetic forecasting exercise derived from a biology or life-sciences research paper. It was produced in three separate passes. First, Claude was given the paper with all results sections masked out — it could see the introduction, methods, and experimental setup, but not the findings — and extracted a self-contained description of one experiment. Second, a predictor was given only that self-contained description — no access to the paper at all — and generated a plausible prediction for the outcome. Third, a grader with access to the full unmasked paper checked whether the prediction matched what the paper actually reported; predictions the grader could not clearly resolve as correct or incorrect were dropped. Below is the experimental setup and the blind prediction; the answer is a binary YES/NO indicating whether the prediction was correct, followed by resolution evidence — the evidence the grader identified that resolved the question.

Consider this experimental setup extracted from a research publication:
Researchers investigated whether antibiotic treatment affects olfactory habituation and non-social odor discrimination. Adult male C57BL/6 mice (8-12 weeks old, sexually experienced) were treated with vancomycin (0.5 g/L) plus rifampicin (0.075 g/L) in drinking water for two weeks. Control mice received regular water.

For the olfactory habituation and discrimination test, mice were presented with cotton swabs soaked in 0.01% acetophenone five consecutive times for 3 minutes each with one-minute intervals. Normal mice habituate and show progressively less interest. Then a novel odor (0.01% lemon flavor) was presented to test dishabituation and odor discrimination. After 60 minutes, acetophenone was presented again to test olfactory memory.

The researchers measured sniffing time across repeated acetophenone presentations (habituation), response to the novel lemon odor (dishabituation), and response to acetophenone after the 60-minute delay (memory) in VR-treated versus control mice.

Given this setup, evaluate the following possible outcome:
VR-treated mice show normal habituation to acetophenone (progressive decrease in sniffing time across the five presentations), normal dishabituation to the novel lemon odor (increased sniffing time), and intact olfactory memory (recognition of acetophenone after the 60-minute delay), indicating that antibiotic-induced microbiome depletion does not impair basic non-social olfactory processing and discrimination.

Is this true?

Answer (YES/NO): YES